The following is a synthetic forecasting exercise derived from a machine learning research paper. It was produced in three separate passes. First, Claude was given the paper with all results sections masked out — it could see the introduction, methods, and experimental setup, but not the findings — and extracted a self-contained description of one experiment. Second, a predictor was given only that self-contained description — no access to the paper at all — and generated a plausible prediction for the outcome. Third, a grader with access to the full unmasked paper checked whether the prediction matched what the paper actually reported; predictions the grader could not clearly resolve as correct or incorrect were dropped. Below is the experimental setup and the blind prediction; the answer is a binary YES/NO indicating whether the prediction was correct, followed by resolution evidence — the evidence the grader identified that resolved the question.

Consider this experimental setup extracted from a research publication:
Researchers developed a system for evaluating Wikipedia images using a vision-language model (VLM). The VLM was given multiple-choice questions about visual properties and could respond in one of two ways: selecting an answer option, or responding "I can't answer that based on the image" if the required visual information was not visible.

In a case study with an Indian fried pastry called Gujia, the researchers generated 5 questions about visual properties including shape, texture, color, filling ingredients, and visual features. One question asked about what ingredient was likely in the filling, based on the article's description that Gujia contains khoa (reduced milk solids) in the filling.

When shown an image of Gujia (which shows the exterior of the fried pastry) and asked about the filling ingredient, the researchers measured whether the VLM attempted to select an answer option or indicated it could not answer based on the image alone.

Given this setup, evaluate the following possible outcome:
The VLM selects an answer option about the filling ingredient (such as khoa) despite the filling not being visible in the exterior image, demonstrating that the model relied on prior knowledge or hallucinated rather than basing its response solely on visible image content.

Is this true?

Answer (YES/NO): NO